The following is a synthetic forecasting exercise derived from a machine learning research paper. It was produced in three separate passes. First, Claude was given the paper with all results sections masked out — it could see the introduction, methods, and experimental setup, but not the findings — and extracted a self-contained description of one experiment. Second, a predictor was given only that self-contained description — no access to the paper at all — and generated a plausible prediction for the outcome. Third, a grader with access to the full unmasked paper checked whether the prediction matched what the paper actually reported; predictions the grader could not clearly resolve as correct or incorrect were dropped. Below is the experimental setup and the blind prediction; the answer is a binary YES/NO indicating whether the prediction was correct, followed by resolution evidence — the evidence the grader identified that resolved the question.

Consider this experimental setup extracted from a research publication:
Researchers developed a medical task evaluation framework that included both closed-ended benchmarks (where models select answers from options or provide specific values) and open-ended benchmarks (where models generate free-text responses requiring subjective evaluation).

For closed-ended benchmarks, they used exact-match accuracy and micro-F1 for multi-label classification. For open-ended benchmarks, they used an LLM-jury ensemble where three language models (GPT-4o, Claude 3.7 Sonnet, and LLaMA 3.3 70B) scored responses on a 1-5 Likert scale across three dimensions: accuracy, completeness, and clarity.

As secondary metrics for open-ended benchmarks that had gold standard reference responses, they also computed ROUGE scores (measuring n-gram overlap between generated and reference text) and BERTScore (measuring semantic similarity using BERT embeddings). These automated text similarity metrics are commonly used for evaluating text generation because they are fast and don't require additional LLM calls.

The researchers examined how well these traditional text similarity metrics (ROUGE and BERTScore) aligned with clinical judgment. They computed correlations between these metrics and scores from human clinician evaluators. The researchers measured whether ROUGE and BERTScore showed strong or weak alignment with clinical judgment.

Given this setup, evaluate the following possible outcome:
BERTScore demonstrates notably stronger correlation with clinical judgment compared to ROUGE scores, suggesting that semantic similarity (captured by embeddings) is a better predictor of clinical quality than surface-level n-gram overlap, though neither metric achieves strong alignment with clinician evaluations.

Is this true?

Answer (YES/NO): NO